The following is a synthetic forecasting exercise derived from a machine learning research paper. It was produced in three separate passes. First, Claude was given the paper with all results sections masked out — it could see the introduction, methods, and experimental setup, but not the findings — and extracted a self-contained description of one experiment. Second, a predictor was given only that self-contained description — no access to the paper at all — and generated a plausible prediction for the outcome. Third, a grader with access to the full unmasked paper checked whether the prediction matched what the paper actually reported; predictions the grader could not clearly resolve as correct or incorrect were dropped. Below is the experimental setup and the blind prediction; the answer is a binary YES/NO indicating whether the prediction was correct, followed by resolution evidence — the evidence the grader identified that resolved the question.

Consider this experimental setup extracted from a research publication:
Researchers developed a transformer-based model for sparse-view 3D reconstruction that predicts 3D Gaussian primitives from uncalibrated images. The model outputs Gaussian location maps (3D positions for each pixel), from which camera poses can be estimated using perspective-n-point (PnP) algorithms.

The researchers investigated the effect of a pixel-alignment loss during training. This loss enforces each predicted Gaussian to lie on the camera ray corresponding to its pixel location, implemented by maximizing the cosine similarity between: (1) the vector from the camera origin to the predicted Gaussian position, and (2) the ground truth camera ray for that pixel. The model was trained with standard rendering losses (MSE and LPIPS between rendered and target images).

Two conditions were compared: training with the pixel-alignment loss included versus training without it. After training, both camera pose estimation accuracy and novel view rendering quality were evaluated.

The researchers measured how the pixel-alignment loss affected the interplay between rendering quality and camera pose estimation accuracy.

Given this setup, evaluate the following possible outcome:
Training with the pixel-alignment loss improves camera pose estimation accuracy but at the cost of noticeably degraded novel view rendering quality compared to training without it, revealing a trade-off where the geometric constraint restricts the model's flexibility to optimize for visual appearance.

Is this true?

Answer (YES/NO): NO